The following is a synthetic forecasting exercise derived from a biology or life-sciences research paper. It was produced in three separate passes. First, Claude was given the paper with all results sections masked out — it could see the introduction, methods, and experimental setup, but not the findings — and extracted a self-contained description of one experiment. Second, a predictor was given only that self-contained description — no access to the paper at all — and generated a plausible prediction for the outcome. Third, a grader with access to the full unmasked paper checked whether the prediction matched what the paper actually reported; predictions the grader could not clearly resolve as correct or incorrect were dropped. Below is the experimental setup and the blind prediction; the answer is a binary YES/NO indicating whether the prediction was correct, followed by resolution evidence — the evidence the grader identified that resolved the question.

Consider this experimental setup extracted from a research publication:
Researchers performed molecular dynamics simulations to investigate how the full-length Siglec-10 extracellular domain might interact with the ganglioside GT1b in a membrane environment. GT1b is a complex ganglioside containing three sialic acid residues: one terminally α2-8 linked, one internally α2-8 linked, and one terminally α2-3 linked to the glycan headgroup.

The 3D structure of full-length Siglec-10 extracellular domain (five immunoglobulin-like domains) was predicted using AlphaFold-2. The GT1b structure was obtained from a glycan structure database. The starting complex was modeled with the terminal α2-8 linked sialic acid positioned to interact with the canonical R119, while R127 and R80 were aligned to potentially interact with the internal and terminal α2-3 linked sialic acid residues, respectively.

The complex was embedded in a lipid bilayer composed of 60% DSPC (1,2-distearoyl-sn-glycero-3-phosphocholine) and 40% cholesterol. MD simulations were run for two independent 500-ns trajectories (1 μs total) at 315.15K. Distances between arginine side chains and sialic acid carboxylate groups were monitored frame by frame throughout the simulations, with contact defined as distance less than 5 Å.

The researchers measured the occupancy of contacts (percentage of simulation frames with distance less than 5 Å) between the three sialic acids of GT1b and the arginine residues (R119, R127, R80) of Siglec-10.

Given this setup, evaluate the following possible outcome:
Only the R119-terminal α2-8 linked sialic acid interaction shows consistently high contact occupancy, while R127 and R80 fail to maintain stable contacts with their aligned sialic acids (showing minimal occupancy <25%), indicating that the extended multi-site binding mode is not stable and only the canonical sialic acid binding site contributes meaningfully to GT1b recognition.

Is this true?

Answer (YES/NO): NO